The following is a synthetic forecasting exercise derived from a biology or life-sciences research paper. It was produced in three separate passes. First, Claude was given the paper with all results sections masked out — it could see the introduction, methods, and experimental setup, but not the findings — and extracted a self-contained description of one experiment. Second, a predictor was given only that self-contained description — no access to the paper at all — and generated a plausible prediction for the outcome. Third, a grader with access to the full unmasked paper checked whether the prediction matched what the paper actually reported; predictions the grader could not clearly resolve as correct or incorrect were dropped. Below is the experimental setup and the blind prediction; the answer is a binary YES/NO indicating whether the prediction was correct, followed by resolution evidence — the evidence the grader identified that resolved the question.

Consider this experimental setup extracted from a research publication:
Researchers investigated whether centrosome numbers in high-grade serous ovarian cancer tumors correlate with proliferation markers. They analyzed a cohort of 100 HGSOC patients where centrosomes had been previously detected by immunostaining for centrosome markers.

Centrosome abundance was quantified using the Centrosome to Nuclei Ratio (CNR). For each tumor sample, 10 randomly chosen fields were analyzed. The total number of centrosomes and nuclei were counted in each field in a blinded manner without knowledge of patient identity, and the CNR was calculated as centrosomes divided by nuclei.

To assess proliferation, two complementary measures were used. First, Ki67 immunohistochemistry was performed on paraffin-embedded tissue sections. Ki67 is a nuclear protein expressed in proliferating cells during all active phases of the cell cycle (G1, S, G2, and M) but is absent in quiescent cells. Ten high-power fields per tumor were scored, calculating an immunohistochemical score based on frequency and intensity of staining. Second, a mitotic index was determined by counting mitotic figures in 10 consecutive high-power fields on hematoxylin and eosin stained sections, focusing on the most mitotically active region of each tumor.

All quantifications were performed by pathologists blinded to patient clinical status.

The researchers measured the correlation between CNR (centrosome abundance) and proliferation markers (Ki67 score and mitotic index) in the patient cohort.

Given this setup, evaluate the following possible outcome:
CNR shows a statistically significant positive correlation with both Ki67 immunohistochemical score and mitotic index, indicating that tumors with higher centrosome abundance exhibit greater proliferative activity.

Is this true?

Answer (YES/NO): NO